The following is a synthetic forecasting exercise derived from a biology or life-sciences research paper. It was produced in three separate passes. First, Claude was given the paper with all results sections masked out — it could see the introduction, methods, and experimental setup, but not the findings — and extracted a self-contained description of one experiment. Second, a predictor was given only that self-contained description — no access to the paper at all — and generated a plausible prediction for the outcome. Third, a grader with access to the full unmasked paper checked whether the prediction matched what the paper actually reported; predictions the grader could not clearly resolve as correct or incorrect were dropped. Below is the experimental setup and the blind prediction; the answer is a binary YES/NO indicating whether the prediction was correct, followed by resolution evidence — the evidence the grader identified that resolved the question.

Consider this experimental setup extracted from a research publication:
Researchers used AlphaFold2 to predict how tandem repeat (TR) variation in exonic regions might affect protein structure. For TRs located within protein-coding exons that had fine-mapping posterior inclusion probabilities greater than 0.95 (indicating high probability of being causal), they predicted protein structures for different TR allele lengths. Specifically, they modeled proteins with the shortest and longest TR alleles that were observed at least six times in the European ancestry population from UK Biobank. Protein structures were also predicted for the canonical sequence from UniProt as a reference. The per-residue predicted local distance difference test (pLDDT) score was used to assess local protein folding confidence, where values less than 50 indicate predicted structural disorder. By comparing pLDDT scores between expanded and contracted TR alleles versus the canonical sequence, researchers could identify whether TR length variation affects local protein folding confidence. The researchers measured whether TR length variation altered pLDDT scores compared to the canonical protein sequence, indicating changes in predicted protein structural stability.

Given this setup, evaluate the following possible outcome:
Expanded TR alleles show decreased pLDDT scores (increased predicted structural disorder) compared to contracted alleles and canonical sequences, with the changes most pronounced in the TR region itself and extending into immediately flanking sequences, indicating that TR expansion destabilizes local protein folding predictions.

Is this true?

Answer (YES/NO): NO